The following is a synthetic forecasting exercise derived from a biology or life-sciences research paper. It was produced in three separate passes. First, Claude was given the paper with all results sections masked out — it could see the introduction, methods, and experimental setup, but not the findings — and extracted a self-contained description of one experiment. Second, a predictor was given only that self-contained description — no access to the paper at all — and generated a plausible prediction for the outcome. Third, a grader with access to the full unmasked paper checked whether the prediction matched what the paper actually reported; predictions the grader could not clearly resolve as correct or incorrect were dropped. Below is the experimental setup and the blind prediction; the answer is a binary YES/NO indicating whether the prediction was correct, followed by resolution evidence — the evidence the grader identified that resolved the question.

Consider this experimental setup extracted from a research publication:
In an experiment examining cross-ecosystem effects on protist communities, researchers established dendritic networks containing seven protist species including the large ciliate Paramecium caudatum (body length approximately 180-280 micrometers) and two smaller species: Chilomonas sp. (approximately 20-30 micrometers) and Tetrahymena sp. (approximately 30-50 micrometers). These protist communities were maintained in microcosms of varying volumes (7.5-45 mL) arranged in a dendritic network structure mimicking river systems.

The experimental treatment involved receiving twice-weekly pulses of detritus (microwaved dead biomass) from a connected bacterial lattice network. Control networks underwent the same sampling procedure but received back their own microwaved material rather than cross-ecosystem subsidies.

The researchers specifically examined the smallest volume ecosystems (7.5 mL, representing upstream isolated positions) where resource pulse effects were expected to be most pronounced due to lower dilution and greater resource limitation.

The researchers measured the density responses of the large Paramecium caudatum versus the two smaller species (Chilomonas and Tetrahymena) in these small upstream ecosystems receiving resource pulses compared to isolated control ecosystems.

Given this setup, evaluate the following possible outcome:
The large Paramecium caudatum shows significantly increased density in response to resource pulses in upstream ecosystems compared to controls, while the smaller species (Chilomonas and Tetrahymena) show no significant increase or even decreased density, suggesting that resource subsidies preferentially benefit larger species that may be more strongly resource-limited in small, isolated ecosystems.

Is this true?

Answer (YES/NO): YES